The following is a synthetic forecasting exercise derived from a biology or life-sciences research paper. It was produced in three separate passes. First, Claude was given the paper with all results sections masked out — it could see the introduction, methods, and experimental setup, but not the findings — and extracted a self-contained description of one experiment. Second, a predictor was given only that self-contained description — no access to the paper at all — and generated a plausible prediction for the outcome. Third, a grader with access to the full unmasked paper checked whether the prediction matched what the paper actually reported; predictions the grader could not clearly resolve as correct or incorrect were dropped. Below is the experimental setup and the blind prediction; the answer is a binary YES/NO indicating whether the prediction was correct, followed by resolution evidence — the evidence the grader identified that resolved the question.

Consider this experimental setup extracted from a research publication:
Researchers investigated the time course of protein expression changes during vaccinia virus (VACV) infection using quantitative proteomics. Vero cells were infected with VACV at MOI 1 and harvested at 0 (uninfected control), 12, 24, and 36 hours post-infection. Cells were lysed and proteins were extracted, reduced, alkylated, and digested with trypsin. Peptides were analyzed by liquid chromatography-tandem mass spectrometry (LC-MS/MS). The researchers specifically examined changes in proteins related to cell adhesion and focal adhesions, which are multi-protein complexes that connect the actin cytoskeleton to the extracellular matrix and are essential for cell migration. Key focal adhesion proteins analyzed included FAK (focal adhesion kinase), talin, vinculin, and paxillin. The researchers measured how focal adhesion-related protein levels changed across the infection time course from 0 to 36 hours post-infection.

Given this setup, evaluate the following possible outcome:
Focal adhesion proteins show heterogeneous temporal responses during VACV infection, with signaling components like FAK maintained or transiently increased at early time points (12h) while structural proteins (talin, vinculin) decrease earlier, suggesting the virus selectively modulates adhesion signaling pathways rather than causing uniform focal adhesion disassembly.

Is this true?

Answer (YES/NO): NO